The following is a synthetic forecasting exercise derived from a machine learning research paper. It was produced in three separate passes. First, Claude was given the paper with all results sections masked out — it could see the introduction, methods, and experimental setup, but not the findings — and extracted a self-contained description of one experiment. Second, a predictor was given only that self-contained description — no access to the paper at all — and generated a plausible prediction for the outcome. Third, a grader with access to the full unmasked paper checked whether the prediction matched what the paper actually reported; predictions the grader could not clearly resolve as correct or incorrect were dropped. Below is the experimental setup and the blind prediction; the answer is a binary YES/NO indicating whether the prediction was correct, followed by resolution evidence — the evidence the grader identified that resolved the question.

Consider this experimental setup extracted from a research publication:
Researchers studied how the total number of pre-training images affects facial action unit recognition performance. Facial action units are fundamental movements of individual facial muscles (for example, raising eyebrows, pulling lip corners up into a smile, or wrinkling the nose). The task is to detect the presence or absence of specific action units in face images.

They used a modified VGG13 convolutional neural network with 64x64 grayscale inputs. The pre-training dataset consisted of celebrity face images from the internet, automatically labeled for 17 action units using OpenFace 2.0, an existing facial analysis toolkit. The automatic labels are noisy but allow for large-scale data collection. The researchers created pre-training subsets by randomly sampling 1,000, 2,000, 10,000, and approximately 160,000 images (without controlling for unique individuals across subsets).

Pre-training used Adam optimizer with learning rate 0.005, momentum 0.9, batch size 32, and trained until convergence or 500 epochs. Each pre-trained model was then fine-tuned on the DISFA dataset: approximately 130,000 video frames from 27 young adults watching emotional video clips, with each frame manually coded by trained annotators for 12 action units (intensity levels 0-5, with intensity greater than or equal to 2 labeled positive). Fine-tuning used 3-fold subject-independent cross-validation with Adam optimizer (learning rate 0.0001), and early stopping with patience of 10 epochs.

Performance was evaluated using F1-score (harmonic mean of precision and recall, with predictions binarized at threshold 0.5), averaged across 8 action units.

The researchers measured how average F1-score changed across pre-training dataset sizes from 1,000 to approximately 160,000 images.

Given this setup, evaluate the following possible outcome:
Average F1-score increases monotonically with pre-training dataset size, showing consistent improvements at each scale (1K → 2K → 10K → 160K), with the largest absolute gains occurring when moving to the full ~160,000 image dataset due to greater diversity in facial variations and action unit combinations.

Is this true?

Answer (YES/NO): YES